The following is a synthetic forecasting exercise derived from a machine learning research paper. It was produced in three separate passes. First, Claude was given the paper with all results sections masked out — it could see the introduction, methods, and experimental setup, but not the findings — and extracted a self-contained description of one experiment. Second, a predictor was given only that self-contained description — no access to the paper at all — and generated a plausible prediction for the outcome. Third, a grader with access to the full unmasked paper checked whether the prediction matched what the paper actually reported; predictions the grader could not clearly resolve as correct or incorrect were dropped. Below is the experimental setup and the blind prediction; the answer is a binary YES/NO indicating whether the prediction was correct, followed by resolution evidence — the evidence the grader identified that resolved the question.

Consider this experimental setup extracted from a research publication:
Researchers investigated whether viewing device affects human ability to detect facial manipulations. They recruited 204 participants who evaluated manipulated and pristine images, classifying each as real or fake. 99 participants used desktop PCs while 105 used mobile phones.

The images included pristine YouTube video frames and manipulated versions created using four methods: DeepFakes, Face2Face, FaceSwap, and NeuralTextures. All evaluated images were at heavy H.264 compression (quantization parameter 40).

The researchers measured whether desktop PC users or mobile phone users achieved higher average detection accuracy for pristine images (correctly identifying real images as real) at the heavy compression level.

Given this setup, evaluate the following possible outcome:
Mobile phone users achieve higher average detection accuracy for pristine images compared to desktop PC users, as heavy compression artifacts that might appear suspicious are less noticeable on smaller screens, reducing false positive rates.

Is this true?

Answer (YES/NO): NO